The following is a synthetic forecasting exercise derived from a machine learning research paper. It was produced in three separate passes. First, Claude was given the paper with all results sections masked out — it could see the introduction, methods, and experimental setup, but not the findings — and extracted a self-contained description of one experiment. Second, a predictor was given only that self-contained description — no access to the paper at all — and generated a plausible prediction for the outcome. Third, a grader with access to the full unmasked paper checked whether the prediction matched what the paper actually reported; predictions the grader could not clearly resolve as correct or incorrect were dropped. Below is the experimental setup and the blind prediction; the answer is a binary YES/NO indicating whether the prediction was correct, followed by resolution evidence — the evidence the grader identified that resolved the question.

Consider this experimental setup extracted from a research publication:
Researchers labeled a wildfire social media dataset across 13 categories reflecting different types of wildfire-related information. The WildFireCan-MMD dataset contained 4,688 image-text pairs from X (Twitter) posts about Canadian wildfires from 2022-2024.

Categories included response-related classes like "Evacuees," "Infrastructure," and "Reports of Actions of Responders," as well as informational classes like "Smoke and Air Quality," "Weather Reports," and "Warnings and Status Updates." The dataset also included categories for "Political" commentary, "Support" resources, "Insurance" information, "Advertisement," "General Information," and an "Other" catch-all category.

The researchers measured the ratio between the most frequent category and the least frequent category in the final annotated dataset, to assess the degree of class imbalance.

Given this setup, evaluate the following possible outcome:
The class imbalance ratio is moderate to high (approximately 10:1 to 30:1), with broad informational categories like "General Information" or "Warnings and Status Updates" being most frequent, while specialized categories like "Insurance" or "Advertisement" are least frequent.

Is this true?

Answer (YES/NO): NO